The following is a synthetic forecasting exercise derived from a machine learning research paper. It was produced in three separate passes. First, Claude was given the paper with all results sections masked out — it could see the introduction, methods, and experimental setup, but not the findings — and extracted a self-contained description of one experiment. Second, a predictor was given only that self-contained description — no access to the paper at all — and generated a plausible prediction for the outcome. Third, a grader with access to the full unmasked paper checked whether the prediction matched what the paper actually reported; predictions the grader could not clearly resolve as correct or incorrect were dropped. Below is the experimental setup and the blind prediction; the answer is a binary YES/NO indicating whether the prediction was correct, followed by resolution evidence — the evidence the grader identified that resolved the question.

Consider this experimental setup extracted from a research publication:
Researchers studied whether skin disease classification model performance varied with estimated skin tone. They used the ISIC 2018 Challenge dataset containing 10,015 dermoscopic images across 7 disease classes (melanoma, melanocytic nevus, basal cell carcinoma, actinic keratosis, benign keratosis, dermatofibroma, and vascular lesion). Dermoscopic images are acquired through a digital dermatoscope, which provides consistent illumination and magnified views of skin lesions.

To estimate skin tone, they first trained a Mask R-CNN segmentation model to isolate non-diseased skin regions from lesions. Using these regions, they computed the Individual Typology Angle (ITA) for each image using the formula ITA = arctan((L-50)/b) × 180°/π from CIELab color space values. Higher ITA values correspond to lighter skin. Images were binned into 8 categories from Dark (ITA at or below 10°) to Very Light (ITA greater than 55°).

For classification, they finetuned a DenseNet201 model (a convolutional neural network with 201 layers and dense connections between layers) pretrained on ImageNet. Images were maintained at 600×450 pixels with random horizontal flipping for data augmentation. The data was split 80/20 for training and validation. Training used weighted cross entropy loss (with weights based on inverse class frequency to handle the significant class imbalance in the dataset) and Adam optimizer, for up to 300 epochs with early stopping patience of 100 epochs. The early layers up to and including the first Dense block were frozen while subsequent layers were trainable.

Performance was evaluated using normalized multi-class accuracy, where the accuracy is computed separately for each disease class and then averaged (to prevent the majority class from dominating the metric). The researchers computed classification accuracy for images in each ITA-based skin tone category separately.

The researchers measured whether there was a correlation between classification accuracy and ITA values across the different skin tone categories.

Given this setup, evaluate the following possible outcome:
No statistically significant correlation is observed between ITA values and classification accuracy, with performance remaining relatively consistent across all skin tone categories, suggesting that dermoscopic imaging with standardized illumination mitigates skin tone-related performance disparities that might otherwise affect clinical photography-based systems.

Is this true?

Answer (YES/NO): NO